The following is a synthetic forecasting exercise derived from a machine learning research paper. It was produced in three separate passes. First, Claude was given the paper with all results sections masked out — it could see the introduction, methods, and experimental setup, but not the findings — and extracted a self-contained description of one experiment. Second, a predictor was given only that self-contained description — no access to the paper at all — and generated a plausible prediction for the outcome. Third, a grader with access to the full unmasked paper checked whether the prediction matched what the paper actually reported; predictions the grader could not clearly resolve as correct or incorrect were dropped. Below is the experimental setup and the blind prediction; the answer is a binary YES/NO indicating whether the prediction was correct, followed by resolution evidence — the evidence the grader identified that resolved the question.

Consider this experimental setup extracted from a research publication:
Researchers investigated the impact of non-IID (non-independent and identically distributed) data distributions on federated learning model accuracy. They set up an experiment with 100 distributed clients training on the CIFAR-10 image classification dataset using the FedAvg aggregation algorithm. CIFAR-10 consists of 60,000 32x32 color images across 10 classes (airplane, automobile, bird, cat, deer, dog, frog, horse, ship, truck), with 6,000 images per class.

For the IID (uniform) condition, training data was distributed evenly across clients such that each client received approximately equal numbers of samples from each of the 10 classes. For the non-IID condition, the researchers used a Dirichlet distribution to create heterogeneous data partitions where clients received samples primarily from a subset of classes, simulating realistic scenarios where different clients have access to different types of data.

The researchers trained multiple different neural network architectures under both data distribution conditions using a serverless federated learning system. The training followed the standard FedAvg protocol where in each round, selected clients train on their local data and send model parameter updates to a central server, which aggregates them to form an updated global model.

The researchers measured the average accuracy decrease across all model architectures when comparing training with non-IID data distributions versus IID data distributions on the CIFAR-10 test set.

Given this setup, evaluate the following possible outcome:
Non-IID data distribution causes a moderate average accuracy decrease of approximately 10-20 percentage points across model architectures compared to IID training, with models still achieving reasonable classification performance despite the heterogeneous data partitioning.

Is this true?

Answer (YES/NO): NO